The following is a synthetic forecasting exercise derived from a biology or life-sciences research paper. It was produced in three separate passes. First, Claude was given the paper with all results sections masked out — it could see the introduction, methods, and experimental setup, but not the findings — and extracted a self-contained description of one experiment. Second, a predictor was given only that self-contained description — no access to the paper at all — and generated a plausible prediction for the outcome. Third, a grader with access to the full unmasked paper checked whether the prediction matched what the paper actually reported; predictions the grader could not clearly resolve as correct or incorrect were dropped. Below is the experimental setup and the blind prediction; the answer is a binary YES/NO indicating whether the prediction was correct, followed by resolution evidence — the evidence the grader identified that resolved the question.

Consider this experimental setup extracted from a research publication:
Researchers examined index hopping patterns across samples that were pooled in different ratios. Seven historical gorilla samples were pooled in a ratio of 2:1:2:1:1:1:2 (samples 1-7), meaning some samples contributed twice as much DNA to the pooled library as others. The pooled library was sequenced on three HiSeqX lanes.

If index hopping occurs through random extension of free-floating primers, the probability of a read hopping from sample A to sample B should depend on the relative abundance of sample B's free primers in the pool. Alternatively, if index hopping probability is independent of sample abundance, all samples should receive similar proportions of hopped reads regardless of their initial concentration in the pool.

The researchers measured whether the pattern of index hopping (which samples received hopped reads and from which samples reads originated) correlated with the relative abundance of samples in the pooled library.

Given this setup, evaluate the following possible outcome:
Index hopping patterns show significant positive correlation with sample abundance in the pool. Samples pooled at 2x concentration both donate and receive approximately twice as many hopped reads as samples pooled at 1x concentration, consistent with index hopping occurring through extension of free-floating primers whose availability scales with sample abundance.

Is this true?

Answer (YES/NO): NO